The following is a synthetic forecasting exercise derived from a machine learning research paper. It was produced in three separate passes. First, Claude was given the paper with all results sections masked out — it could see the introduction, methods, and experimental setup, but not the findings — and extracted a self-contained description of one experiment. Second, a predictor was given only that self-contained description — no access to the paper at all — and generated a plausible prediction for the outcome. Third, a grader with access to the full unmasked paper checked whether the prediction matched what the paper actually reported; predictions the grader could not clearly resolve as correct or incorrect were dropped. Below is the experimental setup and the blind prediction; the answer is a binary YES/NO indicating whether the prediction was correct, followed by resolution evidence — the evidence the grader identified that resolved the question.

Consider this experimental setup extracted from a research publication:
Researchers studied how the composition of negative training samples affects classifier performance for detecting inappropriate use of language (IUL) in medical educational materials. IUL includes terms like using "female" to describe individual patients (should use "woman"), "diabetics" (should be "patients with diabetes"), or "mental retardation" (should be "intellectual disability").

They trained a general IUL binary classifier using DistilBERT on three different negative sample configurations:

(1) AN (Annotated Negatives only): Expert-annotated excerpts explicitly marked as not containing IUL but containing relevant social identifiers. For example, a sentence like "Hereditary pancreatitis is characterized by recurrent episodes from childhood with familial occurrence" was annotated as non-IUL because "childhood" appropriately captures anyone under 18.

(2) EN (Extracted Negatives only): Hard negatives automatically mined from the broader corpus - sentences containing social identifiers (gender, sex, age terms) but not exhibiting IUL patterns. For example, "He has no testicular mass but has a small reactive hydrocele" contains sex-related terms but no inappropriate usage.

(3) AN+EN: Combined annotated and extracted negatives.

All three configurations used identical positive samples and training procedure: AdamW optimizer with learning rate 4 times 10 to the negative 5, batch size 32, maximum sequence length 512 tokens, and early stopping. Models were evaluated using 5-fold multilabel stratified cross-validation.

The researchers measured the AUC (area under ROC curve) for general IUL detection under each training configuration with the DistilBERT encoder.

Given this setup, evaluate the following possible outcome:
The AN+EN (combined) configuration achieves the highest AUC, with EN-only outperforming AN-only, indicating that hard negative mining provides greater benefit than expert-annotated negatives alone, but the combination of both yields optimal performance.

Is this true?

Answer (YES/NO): YES